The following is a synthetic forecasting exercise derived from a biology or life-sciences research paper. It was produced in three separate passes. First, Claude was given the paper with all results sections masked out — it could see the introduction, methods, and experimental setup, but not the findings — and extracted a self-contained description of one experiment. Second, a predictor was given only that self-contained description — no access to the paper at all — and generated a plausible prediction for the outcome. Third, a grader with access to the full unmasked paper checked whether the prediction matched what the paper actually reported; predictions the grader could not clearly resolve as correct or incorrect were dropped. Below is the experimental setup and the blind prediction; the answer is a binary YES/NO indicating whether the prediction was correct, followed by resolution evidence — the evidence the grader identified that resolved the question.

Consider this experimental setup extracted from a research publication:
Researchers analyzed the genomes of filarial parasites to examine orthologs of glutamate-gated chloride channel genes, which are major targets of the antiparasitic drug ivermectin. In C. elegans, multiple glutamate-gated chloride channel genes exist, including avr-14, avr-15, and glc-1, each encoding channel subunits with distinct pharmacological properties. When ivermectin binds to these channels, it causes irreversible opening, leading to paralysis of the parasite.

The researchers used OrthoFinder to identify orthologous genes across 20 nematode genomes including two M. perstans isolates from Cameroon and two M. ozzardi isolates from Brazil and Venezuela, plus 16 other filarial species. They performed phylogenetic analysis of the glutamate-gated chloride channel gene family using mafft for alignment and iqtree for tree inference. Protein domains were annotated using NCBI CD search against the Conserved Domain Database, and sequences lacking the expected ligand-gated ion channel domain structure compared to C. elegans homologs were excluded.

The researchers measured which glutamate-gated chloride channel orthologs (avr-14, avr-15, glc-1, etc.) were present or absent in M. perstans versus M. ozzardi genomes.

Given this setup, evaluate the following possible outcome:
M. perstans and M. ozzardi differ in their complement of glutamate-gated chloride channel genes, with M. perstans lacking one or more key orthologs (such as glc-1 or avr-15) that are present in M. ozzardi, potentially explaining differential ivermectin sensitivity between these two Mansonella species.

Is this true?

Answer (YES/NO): NO